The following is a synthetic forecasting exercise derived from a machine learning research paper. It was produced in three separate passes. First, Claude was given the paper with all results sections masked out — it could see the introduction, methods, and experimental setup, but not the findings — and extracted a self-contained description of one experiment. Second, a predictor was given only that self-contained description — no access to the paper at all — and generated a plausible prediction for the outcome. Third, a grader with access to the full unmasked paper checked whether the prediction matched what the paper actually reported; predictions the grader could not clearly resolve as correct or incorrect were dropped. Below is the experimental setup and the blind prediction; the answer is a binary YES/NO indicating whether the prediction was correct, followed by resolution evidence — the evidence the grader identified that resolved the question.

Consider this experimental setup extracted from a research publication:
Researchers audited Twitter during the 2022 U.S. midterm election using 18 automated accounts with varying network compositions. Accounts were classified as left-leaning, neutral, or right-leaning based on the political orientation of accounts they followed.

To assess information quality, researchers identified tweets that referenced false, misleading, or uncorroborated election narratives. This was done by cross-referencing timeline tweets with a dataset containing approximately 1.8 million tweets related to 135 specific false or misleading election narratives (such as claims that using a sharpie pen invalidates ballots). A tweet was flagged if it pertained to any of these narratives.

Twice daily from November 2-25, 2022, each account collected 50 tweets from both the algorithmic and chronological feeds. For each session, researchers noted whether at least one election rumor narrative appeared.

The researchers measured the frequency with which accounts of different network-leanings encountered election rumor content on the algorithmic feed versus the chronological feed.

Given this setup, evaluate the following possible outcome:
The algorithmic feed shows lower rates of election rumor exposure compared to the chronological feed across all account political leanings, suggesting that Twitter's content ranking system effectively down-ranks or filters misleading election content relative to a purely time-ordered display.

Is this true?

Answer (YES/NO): NO